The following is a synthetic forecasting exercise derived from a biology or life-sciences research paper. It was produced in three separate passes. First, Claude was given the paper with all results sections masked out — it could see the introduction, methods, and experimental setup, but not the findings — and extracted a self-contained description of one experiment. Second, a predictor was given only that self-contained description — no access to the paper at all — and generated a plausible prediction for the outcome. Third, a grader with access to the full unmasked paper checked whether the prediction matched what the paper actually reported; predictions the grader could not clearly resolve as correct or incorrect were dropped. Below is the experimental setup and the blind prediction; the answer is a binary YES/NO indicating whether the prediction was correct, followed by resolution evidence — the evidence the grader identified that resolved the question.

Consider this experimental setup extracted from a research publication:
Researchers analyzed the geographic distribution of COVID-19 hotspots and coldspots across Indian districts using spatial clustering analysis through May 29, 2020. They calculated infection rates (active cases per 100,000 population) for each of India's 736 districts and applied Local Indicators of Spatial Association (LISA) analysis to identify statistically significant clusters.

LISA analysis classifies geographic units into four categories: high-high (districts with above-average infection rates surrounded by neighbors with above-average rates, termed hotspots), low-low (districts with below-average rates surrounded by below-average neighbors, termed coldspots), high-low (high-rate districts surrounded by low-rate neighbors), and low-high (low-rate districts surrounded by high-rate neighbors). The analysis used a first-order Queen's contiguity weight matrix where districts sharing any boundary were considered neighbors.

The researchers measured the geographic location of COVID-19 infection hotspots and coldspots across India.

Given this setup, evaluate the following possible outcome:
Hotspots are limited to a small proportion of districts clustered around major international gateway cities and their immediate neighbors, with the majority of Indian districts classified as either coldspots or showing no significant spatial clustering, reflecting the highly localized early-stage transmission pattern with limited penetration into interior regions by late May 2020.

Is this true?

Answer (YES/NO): NO